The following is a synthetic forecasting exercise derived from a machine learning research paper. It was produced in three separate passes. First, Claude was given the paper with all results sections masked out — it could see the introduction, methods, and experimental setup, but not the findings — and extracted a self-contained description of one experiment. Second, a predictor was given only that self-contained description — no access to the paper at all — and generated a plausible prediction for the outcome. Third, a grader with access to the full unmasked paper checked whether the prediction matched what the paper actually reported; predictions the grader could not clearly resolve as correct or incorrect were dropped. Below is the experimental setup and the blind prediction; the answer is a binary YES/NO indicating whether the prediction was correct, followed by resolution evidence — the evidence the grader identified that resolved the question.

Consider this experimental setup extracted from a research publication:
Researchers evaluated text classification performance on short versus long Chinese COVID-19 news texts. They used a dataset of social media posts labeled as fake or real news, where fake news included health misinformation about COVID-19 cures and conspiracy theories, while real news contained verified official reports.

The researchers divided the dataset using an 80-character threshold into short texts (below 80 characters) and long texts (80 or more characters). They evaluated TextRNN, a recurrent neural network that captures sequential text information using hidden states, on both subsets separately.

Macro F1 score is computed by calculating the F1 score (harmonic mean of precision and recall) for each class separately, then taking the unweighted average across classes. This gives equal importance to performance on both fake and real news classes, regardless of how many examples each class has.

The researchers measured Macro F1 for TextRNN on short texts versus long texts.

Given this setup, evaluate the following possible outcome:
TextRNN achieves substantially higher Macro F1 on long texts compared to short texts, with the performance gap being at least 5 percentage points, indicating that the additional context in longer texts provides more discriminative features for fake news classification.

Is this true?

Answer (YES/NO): NO